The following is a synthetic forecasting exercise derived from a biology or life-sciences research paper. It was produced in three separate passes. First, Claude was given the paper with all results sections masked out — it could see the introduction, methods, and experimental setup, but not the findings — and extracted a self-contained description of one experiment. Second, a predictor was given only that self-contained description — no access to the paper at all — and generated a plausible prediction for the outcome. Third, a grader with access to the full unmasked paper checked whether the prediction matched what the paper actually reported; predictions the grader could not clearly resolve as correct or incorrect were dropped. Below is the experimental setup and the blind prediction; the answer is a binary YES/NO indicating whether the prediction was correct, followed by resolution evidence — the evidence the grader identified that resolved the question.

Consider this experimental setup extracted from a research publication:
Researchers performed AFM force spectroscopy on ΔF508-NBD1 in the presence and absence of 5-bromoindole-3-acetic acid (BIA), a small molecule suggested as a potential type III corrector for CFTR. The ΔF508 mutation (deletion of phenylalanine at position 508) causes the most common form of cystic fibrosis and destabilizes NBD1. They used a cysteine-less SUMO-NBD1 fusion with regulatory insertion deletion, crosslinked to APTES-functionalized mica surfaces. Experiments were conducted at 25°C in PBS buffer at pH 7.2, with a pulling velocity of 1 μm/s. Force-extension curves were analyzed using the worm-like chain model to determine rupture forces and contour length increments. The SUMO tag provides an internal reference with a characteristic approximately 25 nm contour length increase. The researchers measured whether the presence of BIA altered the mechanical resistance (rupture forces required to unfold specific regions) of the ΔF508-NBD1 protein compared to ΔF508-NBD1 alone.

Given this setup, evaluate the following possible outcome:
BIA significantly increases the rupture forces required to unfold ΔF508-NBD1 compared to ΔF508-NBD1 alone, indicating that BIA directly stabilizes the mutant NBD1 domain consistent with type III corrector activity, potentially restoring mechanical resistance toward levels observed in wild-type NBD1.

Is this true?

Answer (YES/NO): NO